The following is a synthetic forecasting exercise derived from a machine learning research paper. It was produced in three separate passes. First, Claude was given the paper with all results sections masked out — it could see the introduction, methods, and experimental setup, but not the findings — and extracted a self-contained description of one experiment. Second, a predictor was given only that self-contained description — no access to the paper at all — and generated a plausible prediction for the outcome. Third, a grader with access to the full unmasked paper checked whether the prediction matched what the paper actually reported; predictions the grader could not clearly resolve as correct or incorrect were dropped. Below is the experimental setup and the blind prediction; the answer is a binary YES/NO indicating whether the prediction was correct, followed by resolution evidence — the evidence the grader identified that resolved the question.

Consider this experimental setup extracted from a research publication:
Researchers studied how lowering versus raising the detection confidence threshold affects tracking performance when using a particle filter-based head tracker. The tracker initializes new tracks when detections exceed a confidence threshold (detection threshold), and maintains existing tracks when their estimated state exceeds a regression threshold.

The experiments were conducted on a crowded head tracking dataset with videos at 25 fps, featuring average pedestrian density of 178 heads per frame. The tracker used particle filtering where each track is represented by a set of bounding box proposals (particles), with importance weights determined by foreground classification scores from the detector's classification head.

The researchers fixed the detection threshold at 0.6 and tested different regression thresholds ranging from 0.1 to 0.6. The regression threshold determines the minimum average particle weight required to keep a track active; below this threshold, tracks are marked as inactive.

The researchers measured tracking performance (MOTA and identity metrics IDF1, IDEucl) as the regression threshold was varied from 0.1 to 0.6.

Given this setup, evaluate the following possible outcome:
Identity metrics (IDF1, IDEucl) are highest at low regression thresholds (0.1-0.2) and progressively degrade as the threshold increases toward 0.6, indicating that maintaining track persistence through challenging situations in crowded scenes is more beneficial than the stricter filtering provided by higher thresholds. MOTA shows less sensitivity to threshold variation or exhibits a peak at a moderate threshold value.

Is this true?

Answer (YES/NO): NO